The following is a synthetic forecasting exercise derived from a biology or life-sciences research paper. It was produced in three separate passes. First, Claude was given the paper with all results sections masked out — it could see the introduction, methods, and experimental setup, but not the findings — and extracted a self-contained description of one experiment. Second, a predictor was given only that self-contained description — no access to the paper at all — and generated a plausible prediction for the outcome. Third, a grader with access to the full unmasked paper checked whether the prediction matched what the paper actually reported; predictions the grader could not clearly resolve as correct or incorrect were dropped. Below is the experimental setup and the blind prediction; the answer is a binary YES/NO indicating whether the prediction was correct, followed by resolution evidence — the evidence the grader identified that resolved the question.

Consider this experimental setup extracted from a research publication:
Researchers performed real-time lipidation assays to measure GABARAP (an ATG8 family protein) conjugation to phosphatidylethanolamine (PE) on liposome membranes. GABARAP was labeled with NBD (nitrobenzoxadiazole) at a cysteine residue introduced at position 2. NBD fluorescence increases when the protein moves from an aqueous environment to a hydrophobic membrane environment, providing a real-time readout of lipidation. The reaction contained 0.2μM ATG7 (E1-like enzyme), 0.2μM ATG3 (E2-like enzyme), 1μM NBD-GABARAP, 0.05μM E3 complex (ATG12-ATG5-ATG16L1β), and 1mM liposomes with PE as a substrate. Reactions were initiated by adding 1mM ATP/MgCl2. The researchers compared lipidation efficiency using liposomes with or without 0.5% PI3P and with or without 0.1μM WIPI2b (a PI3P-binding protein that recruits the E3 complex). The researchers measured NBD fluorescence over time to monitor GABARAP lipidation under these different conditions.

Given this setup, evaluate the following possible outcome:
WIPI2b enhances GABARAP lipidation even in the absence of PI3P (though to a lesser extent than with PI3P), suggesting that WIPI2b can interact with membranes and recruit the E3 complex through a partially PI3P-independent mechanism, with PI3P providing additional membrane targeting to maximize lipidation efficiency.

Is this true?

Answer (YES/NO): NO